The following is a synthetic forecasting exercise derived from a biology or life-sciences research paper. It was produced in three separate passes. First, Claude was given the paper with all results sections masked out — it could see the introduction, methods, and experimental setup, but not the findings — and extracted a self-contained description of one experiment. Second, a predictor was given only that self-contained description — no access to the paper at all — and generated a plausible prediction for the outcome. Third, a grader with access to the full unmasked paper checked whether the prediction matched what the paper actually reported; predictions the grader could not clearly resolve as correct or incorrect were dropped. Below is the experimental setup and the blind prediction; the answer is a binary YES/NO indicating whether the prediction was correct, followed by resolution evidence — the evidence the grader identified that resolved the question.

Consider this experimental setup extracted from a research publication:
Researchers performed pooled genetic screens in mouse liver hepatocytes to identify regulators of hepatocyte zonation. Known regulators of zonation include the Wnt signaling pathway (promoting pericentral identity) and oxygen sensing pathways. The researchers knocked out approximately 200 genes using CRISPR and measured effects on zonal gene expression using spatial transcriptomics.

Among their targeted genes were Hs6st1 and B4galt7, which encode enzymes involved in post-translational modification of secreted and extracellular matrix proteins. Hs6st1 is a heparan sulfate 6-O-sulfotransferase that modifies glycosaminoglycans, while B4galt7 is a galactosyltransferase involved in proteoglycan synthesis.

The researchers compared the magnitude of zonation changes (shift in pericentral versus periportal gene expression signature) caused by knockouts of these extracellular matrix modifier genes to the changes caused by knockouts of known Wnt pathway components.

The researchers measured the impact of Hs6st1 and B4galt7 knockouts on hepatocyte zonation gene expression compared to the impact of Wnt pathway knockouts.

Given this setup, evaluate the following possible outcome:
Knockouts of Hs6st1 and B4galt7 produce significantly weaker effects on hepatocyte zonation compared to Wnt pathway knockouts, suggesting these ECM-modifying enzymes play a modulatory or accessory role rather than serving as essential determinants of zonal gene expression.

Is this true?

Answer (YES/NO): NO